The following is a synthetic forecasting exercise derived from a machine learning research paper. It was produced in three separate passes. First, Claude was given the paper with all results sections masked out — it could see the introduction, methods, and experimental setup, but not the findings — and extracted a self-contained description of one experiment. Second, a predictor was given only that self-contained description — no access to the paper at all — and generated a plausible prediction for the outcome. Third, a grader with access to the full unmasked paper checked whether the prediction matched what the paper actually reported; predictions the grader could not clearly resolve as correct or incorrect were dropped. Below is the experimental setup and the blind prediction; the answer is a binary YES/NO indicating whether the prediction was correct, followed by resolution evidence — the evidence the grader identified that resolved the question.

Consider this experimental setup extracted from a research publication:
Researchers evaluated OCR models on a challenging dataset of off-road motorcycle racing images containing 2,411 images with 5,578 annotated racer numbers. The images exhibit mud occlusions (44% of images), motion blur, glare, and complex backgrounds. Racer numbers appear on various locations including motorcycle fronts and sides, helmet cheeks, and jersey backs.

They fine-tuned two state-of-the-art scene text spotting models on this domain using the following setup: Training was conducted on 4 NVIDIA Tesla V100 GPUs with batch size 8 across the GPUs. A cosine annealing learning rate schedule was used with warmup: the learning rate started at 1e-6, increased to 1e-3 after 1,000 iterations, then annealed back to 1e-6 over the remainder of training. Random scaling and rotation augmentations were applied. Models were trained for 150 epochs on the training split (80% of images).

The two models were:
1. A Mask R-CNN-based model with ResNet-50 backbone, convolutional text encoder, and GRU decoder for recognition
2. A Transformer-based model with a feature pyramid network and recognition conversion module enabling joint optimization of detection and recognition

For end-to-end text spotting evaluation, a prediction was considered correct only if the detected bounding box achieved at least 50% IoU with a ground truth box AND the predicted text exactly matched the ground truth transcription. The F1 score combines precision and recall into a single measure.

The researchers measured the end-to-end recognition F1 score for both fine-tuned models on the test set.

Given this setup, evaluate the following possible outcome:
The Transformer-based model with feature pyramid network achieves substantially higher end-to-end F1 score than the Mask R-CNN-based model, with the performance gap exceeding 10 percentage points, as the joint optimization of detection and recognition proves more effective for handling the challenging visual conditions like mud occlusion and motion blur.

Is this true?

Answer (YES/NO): NO